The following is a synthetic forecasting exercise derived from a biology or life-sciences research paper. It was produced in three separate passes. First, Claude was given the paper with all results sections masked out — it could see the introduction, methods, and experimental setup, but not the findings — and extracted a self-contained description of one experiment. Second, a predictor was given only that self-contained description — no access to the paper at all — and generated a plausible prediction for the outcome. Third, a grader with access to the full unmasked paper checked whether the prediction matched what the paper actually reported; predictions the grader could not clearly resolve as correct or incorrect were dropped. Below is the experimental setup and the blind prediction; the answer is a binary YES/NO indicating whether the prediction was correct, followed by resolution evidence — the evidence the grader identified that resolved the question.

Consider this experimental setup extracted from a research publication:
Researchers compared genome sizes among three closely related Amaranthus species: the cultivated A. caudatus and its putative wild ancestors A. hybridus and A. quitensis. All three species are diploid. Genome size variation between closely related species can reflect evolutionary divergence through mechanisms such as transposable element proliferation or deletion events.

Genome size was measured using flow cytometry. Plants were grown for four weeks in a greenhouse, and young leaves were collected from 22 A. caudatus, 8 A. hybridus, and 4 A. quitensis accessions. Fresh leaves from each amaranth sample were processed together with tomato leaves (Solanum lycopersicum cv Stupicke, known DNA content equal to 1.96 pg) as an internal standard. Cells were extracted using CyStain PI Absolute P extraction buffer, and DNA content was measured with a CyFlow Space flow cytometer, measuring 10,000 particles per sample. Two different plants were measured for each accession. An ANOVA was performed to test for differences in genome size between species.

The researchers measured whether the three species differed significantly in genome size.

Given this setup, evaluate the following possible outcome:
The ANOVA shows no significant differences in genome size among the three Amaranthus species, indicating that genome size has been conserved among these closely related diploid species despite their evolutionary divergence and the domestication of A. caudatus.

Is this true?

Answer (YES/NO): YES